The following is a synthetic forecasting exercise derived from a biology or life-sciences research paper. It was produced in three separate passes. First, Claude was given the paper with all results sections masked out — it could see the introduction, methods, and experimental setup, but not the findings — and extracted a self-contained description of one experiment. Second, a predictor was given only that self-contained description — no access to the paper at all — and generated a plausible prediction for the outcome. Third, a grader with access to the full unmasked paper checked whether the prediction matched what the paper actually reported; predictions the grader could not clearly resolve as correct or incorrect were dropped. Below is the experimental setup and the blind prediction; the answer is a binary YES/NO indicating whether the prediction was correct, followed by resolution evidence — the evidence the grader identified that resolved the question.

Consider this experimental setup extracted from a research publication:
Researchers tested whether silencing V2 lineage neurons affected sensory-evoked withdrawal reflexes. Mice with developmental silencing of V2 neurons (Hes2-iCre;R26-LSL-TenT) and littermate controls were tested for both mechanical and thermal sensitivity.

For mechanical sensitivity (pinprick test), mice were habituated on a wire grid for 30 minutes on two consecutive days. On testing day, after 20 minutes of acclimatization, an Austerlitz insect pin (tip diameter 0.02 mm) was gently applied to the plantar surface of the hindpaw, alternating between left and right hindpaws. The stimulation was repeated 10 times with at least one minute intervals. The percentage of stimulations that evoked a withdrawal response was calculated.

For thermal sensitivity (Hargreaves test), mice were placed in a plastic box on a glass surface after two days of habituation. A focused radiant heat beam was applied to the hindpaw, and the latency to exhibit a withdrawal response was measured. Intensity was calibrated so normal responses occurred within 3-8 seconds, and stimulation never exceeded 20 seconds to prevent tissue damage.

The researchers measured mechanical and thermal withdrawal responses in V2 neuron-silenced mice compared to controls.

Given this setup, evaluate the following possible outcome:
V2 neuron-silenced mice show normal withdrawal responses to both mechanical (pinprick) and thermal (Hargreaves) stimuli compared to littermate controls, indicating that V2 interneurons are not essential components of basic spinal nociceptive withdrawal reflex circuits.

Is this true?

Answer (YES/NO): YES